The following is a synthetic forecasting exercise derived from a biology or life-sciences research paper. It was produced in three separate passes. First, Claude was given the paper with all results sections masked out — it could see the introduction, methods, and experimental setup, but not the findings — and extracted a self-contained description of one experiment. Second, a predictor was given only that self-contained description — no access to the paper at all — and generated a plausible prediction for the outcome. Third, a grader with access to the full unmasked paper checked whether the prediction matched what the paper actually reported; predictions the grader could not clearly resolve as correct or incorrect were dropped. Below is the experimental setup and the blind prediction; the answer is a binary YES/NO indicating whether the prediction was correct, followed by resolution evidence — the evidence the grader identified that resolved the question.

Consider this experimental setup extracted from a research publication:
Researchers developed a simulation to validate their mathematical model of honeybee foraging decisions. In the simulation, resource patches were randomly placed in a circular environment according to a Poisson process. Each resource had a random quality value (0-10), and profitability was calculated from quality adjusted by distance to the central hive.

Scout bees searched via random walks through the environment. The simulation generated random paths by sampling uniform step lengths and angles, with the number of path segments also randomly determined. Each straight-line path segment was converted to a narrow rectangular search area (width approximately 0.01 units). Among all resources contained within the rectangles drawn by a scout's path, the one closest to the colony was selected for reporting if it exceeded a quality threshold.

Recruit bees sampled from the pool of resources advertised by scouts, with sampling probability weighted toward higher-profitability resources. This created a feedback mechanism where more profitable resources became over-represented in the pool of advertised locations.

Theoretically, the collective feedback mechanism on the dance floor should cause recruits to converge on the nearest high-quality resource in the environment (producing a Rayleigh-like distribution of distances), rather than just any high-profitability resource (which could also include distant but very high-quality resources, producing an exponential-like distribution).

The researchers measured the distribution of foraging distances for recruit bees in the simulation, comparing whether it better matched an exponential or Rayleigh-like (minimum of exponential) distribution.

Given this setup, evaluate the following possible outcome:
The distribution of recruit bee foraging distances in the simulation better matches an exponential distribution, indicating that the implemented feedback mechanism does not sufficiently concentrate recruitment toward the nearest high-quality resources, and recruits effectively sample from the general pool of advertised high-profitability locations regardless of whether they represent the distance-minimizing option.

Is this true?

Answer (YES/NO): NO